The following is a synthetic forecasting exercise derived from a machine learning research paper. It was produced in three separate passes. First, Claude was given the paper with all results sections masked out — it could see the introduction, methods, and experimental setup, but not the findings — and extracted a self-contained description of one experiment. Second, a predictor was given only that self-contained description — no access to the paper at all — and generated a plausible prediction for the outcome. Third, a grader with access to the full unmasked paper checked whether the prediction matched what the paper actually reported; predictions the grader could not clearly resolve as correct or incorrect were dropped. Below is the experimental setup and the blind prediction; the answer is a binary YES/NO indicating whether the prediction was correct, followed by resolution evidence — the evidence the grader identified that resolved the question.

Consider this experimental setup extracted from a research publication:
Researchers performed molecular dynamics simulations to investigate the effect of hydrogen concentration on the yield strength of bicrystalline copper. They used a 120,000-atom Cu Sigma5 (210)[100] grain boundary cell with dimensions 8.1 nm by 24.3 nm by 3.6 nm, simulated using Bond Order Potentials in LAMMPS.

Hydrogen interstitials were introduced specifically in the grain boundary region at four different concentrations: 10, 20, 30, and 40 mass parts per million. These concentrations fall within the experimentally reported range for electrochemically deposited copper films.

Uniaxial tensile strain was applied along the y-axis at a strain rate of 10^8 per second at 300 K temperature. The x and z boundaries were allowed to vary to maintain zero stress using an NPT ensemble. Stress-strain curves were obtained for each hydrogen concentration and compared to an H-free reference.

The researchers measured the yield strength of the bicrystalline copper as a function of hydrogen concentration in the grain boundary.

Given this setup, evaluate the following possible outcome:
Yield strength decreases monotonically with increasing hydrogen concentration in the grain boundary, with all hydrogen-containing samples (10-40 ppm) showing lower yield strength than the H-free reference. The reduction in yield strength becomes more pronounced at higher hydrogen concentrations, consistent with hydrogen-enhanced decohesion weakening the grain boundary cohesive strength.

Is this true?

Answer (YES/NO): NO